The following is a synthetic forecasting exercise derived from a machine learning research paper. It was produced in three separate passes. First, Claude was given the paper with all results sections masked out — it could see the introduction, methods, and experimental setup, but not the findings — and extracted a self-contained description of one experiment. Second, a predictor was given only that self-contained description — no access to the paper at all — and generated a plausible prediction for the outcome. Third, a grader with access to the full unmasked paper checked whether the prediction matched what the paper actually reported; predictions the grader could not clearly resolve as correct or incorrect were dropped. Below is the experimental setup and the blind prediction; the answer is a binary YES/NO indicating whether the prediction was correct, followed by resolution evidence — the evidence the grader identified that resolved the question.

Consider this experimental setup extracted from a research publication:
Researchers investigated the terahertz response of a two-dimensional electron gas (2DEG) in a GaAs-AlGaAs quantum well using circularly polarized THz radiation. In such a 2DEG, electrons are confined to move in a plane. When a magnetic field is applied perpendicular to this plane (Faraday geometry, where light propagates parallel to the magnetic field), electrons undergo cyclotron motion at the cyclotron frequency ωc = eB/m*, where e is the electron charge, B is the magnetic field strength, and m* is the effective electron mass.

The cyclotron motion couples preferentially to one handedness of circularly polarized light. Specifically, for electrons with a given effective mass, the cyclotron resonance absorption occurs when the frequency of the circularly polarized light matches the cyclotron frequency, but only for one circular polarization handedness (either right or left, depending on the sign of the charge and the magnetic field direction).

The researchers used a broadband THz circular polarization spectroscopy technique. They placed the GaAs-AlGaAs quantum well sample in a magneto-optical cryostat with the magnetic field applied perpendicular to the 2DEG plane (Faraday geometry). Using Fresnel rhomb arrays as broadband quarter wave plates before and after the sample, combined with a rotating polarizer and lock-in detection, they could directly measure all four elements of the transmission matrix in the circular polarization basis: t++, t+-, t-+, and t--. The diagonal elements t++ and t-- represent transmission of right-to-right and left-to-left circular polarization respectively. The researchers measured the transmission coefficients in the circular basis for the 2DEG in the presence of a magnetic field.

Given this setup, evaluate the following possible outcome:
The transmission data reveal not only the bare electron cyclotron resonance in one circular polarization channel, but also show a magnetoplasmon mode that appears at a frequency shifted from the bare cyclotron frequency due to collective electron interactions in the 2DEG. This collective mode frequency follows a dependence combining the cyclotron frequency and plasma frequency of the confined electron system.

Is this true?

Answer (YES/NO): NO